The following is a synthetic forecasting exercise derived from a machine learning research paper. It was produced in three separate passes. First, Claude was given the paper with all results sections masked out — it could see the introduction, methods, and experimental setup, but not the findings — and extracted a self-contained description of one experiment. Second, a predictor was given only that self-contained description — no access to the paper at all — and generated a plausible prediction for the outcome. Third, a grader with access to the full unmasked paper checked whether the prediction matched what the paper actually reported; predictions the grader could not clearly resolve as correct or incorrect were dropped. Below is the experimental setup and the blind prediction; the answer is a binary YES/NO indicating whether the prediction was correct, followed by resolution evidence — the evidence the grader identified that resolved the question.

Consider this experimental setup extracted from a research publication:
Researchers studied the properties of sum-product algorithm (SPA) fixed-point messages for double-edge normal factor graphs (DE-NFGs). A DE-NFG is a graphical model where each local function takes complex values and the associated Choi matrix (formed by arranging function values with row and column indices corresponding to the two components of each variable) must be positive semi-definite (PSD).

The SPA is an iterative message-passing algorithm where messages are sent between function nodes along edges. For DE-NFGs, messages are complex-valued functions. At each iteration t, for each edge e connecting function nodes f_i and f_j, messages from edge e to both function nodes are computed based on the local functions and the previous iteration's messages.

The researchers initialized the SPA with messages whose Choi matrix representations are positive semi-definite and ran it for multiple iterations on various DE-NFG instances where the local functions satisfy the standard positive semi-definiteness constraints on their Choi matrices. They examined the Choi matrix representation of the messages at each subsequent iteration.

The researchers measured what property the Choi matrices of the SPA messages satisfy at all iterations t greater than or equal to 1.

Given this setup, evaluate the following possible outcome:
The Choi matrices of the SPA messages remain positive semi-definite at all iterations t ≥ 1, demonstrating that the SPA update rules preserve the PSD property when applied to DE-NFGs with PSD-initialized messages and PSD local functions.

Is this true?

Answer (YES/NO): YES